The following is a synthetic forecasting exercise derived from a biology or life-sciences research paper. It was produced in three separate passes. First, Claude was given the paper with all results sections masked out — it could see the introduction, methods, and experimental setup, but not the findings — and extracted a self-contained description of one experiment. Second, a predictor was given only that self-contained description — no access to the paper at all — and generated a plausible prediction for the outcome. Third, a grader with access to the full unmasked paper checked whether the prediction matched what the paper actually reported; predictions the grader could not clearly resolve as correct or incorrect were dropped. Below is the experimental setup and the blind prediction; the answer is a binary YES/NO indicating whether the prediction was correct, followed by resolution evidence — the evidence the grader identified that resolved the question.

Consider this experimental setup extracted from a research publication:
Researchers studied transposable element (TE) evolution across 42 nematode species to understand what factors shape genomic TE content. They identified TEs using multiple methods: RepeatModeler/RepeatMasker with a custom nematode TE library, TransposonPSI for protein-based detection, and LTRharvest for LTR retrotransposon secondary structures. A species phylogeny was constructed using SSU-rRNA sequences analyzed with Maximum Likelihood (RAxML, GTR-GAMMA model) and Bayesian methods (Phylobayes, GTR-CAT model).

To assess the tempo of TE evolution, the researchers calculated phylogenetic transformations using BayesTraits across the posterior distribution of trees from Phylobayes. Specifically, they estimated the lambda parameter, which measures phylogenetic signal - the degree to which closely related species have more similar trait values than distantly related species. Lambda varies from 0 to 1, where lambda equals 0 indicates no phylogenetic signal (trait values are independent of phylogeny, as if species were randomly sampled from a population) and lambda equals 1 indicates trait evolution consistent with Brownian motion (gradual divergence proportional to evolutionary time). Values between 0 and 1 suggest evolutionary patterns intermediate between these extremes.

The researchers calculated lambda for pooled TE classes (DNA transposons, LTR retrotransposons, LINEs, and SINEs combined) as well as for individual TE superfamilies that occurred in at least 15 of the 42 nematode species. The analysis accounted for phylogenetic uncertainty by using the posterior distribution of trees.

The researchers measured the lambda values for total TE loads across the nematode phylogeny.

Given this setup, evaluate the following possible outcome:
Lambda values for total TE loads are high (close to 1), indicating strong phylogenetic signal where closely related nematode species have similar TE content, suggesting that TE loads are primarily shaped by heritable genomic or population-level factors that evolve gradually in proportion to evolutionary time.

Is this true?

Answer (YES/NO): YES